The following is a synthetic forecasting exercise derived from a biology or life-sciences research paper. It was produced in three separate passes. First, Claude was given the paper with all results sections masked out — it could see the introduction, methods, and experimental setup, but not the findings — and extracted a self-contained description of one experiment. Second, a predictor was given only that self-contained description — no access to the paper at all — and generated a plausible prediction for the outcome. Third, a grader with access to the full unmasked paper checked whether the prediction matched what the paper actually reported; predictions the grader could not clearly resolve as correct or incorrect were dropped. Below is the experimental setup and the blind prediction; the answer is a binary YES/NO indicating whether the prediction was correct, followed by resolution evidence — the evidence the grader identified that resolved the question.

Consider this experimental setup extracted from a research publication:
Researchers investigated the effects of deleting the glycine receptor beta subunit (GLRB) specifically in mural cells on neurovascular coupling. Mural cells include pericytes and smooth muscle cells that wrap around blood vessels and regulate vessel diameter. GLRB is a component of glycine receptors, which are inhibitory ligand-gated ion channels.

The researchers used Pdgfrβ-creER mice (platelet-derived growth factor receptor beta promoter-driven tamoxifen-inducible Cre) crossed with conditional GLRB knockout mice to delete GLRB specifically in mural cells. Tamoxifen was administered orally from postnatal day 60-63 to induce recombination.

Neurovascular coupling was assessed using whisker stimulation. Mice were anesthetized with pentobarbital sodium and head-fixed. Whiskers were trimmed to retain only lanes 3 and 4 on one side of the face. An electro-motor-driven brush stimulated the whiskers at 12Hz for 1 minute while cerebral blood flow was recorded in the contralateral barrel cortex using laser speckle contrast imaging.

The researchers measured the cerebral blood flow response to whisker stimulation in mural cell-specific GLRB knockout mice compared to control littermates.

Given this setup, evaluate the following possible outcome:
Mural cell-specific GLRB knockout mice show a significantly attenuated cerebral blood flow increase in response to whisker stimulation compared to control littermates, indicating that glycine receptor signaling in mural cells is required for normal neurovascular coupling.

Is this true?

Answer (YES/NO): NO